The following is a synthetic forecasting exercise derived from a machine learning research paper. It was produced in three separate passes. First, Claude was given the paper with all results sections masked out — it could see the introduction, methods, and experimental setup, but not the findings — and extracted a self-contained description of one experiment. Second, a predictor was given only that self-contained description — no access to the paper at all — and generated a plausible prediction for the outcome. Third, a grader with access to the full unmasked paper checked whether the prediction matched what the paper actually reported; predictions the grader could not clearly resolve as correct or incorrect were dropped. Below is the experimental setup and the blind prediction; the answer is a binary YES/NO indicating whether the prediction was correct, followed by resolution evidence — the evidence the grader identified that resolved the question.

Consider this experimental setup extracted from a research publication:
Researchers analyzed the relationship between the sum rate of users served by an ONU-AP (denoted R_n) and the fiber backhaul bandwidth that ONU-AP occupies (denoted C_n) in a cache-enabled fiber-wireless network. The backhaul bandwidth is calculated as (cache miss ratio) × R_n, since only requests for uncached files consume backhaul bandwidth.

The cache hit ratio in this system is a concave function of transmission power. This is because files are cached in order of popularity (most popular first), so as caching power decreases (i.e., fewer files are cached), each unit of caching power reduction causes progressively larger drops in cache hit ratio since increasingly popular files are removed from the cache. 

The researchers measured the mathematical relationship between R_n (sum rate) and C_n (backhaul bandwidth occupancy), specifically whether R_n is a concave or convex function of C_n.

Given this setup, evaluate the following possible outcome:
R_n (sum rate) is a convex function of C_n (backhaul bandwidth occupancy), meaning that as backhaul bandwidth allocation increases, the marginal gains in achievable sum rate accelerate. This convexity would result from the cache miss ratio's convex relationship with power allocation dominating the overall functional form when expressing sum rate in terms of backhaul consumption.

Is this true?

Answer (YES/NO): NO